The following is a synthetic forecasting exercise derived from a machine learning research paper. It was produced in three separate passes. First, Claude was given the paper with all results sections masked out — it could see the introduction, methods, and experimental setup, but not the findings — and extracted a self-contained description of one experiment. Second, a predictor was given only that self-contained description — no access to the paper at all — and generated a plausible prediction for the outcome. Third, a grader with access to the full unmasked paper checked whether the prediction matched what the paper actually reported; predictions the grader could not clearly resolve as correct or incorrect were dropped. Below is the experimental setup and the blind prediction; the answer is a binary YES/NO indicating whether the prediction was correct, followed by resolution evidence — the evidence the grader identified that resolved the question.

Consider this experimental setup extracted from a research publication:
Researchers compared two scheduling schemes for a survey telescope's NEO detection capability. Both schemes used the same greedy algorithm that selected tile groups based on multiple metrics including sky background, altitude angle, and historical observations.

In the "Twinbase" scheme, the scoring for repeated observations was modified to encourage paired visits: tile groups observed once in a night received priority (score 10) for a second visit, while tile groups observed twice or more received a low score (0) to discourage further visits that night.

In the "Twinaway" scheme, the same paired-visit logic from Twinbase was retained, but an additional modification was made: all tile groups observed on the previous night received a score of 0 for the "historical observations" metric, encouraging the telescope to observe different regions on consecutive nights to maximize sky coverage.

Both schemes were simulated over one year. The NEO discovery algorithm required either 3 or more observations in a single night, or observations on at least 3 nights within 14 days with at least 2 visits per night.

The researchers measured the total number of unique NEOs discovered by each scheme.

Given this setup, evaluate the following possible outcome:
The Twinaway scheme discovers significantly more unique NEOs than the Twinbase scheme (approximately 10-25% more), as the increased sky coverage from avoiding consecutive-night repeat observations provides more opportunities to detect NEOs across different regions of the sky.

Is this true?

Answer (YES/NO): NO